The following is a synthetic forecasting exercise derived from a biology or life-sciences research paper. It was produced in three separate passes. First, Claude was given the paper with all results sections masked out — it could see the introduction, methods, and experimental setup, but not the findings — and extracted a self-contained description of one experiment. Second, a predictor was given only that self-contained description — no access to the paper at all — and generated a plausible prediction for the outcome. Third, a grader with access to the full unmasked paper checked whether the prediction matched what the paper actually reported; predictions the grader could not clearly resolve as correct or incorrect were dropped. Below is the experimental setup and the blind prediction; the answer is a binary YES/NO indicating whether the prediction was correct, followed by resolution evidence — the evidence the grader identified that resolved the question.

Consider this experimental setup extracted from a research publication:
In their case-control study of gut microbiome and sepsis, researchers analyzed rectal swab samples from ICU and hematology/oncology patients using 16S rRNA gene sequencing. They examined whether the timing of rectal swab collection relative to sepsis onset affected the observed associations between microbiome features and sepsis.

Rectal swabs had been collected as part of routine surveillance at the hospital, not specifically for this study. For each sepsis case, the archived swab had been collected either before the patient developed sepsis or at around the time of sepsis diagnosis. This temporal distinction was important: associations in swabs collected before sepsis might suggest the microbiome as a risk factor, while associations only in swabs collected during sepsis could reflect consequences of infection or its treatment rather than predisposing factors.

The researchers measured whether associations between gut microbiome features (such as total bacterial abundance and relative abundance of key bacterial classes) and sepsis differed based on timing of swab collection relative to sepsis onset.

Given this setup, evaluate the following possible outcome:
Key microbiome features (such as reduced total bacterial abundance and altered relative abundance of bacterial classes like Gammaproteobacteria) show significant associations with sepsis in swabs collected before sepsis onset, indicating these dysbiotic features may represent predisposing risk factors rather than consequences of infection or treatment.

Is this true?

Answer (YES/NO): NO